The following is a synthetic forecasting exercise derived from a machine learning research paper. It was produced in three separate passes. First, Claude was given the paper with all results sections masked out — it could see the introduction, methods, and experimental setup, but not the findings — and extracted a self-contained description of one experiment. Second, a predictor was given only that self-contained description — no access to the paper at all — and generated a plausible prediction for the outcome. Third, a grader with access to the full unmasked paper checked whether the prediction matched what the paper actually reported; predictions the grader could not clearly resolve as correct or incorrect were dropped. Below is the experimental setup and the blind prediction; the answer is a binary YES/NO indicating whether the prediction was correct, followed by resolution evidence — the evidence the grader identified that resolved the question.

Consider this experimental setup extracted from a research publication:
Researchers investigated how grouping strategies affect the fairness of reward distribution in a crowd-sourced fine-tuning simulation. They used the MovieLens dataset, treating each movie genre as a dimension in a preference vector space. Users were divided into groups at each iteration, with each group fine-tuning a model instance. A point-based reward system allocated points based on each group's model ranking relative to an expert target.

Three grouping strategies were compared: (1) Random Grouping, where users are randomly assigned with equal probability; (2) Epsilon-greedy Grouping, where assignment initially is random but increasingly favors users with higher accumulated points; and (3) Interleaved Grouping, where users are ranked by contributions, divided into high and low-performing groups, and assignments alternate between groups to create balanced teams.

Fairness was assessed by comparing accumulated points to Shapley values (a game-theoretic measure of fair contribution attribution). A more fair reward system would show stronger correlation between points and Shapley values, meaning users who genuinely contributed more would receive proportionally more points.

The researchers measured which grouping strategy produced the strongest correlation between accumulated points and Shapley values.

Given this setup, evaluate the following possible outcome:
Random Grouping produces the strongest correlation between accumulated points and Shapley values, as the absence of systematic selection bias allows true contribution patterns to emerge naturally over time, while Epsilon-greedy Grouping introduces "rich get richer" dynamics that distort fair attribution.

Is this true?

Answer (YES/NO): YES